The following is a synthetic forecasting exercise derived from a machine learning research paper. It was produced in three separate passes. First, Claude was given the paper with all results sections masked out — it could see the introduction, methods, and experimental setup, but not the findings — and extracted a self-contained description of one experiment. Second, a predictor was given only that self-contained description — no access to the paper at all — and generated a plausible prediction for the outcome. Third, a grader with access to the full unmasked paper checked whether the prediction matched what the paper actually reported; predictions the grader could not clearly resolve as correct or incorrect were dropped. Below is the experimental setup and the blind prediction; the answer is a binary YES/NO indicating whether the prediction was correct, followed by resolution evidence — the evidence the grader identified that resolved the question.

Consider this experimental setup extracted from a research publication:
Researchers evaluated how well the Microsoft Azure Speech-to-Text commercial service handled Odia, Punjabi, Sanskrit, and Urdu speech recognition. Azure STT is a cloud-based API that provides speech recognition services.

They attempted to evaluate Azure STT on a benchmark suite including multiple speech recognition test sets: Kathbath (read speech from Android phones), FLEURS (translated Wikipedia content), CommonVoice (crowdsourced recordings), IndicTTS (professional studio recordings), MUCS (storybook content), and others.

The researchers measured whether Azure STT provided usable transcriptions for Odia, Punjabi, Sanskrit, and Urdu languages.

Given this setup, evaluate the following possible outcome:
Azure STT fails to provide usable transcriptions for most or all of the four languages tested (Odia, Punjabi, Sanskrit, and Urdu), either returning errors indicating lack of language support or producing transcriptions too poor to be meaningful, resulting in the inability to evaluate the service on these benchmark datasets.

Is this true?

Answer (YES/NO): YES